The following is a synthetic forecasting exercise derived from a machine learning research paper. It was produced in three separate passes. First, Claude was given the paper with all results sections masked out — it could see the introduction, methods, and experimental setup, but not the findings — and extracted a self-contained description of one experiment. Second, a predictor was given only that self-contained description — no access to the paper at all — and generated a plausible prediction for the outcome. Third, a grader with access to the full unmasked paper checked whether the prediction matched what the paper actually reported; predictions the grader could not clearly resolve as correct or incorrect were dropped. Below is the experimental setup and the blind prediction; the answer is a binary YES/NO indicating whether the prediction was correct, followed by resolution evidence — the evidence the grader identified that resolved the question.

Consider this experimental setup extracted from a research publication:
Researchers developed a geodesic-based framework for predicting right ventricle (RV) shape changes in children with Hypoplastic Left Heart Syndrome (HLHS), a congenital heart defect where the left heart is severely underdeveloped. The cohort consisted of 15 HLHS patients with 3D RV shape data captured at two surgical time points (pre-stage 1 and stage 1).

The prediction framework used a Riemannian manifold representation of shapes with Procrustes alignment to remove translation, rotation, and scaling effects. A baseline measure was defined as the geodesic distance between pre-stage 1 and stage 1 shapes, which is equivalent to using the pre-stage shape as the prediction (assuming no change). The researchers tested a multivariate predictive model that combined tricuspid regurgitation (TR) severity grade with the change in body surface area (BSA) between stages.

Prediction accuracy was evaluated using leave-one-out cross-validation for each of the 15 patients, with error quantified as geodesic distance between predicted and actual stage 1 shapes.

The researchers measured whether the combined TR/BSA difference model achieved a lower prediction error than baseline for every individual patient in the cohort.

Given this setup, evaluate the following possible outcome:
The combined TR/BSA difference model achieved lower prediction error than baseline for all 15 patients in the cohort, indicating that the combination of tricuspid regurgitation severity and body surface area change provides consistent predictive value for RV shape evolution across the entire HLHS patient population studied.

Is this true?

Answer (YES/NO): NO